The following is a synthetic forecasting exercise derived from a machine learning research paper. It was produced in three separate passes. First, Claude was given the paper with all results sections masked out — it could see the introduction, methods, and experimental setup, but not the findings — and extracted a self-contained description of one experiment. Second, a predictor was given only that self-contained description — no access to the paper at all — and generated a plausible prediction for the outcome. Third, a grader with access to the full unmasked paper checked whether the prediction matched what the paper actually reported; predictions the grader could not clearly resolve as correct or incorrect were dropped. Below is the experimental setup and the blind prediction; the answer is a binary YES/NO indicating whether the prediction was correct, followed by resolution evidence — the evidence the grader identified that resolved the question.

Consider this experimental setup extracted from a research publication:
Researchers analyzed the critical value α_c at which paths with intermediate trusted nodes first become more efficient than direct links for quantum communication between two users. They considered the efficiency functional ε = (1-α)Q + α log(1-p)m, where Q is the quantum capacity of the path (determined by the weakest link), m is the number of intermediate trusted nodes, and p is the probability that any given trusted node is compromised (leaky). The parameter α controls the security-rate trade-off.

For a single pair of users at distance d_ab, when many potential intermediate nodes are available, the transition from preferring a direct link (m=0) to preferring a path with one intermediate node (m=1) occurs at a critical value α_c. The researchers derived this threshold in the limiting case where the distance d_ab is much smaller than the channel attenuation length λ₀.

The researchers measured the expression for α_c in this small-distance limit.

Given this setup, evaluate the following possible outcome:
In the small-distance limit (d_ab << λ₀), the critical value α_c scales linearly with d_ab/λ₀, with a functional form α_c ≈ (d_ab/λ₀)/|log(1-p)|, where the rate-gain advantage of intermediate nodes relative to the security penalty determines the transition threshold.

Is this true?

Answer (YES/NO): NO